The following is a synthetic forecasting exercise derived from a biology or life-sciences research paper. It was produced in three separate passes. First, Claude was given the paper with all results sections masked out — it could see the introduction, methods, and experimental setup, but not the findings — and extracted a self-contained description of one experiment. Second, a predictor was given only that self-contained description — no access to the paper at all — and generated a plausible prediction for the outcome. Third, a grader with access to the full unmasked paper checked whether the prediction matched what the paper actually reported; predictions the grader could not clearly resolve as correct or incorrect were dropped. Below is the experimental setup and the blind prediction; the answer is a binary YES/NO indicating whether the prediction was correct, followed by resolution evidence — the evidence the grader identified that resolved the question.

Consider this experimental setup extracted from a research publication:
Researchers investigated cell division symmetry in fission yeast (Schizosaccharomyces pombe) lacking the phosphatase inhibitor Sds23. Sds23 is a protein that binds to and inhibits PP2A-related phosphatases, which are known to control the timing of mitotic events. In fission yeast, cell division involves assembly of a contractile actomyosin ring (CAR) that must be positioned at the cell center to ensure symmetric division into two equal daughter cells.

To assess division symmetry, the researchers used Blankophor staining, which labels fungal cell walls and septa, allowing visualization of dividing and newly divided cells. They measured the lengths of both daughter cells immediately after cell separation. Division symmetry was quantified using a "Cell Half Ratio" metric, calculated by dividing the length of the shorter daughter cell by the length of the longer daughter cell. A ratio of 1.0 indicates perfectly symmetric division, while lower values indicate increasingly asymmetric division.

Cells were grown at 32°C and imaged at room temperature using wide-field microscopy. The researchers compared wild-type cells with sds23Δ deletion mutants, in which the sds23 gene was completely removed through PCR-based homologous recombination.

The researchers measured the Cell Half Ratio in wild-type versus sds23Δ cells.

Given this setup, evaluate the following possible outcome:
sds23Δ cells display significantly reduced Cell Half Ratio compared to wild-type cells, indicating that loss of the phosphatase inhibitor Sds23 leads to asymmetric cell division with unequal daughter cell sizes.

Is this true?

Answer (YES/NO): YES